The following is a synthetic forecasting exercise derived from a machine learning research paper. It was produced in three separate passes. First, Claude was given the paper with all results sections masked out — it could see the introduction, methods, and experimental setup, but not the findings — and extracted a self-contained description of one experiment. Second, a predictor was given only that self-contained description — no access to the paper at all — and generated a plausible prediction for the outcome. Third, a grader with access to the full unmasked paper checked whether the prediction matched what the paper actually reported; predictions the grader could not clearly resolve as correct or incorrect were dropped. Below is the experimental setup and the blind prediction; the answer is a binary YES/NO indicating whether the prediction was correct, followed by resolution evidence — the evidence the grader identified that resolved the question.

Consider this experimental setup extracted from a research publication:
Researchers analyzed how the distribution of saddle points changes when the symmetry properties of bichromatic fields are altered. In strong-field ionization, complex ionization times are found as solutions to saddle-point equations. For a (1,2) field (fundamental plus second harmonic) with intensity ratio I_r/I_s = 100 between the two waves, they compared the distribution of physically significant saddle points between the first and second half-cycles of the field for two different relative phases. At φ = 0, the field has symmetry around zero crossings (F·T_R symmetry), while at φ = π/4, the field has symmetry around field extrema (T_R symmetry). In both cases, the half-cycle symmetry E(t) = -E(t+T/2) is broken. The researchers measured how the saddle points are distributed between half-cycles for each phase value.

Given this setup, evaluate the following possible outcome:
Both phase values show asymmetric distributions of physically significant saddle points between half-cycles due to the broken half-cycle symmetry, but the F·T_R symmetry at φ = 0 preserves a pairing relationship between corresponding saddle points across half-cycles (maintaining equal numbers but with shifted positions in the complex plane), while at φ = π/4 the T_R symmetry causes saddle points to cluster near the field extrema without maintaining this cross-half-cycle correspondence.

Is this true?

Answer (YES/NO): NO